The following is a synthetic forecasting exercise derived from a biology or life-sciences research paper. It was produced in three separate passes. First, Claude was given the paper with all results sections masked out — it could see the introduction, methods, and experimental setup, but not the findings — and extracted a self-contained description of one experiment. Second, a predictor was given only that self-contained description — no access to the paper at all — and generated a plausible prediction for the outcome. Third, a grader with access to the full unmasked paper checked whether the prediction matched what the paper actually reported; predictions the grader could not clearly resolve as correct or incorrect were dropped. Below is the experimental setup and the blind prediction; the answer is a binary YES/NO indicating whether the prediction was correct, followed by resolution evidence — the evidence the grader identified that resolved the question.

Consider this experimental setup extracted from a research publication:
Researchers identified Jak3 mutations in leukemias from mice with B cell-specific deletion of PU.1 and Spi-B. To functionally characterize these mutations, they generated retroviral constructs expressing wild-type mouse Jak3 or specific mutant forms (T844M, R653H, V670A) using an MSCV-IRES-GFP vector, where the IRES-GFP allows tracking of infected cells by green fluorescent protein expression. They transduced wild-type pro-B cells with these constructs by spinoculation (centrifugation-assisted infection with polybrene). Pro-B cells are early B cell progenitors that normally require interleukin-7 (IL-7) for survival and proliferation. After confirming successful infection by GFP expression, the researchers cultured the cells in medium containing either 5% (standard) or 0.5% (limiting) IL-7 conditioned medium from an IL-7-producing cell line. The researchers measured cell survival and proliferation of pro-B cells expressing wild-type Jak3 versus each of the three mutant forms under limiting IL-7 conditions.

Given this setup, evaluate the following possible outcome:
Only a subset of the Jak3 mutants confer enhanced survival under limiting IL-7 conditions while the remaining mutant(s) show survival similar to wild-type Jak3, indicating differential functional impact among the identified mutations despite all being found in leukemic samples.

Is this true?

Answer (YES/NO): NO